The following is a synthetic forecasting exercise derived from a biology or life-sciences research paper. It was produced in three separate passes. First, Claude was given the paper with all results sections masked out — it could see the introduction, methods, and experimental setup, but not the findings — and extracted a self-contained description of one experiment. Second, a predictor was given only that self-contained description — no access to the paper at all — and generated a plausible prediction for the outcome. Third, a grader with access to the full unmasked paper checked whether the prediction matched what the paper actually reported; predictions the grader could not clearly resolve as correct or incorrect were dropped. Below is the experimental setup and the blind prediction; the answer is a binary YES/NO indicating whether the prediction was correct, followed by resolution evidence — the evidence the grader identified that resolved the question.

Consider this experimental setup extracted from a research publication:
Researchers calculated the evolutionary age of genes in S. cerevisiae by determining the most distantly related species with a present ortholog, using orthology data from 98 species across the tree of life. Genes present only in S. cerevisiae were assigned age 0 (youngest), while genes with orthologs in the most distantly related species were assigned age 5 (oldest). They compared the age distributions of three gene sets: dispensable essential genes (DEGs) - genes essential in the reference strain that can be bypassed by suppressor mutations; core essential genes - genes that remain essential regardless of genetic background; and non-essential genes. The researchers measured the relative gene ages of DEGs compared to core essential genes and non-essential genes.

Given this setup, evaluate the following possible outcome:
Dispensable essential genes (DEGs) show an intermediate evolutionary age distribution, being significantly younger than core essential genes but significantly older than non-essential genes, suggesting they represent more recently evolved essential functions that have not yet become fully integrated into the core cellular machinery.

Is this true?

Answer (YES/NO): NO